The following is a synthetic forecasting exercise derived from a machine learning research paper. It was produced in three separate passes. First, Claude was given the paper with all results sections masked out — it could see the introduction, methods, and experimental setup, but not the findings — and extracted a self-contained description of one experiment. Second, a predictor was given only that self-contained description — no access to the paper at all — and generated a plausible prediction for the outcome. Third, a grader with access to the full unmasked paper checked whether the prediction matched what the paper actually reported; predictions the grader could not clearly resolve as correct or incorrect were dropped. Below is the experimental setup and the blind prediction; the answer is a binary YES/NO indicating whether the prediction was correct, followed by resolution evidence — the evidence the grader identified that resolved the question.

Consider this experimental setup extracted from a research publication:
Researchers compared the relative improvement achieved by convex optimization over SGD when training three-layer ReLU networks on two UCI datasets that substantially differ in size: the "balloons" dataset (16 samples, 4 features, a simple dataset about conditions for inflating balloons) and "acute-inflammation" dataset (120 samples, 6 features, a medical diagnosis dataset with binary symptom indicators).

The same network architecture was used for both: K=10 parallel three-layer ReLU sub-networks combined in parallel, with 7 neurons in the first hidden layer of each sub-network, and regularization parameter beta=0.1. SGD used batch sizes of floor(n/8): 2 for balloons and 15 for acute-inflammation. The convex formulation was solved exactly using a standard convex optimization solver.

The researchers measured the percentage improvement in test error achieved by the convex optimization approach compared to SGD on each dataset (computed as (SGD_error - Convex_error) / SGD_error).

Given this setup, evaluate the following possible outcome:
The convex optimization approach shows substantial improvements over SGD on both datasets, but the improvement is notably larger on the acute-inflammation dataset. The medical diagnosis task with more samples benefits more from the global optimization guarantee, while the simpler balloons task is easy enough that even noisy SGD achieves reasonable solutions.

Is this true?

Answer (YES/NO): NO